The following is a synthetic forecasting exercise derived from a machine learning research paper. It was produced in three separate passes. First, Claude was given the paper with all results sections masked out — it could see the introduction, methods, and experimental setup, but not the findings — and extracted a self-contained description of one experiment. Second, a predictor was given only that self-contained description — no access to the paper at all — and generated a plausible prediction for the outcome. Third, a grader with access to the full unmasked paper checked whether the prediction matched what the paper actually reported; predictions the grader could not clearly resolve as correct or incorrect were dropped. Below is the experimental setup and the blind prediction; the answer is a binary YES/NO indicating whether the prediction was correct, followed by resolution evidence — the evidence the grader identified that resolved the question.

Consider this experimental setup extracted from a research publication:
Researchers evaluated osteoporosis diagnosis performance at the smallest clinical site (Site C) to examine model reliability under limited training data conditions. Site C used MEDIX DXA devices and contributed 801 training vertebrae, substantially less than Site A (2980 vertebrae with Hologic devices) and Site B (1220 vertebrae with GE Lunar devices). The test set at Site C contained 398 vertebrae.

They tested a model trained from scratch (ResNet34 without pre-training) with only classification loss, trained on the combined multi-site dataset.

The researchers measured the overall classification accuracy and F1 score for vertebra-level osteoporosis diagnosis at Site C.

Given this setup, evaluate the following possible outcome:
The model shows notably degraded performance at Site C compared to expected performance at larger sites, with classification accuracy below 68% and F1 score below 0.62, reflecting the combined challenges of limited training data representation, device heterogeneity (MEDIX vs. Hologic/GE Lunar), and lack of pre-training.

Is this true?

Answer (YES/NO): NO